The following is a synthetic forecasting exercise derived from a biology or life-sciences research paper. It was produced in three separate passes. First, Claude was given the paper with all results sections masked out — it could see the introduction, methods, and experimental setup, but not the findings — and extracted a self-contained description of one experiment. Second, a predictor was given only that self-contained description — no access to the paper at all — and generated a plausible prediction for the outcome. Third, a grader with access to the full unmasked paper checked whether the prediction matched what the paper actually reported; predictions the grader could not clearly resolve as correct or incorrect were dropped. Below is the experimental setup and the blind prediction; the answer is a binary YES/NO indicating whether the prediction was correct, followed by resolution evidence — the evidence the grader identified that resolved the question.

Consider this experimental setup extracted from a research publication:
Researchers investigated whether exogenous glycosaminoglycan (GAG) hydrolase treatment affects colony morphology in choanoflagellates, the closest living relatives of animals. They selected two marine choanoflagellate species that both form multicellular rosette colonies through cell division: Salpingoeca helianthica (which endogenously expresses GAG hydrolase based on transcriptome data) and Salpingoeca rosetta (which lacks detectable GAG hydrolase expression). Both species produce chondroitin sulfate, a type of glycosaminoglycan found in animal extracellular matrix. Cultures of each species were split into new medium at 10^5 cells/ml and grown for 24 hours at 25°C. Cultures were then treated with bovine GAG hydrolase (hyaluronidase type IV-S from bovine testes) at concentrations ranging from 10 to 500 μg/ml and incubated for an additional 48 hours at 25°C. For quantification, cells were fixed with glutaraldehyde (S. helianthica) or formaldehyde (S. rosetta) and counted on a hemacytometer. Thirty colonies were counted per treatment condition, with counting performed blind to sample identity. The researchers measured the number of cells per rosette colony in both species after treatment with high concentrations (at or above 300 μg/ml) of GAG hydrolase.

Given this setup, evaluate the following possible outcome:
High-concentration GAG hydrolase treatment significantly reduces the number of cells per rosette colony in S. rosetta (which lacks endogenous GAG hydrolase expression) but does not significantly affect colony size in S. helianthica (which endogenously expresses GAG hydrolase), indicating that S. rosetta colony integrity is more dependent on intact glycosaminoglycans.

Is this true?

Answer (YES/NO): NO